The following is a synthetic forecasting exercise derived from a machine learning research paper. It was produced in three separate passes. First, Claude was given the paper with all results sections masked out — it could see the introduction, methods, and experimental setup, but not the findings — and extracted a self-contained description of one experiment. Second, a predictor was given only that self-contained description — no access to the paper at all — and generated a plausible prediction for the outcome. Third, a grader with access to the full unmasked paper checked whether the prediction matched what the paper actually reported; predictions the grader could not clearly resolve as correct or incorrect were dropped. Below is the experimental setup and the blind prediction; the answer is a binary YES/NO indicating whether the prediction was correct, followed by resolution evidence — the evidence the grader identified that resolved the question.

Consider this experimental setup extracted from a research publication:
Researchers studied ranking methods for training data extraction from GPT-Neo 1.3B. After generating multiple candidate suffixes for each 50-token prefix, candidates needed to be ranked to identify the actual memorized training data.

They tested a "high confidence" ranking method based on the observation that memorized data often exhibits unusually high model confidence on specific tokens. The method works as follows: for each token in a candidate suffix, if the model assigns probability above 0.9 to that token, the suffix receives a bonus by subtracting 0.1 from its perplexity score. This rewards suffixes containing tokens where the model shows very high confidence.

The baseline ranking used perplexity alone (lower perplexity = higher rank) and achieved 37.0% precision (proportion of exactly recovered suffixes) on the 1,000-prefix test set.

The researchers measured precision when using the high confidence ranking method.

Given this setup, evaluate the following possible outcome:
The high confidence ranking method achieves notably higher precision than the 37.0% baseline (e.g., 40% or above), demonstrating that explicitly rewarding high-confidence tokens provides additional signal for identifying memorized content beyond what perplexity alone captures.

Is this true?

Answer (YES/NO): YES